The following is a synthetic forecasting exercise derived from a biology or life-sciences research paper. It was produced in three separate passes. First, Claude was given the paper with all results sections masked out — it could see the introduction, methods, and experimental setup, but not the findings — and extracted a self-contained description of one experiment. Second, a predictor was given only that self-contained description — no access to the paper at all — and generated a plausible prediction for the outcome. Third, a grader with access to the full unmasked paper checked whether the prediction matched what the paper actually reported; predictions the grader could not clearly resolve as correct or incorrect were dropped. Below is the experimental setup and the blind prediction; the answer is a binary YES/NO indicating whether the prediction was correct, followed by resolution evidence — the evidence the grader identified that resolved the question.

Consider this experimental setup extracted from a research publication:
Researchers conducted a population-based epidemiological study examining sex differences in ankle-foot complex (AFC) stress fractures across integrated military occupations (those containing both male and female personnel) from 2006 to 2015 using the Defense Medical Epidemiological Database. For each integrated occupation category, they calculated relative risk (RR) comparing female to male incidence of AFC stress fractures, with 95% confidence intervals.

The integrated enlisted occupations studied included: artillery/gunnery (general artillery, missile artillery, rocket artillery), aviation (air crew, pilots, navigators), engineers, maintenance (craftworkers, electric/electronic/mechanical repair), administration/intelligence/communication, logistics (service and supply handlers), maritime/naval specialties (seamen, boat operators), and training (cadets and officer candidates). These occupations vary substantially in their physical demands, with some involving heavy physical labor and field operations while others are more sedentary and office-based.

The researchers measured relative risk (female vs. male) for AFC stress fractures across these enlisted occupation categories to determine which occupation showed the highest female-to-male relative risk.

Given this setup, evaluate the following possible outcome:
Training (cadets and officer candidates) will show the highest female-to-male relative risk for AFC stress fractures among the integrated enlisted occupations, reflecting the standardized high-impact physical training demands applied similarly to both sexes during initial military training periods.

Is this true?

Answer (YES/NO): NO